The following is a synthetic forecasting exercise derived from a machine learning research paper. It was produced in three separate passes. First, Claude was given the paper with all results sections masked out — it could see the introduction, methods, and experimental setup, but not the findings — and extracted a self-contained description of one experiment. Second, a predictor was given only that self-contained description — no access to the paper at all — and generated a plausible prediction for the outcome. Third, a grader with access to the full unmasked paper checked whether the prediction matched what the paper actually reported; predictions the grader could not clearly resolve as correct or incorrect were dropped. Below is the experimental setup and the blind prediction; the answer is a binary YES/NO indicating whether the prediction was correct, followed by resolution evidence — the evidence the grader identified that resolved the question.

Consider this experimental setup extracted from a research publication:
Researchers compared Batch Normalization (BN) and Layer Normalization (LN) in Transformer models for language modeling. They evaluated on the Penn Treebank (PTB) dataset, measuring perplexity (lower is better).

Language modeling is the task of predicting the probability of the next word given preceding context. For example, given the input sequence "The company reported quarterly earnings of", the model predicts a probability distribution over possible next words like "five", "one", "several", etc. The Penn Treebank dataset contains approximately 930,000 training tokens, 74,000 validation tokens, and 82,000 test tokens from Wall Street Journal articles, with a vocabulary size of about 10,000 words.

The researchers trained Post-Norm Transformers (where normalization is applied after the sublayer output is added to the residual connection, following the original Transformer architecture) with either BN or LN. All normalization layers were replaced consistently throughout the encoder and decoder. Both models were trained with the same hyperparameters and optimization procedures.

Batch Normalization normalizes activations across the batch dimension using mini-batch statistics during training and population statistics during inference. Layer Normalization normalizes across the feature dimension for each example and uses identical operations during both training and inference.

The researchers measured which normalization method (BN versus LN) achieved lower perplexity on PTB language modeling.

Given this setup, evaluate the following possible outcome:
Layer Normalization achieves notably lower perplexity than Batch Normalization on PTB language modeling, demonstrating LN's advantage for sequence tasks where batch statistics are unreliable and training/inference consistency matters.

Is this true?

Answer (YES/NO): NO